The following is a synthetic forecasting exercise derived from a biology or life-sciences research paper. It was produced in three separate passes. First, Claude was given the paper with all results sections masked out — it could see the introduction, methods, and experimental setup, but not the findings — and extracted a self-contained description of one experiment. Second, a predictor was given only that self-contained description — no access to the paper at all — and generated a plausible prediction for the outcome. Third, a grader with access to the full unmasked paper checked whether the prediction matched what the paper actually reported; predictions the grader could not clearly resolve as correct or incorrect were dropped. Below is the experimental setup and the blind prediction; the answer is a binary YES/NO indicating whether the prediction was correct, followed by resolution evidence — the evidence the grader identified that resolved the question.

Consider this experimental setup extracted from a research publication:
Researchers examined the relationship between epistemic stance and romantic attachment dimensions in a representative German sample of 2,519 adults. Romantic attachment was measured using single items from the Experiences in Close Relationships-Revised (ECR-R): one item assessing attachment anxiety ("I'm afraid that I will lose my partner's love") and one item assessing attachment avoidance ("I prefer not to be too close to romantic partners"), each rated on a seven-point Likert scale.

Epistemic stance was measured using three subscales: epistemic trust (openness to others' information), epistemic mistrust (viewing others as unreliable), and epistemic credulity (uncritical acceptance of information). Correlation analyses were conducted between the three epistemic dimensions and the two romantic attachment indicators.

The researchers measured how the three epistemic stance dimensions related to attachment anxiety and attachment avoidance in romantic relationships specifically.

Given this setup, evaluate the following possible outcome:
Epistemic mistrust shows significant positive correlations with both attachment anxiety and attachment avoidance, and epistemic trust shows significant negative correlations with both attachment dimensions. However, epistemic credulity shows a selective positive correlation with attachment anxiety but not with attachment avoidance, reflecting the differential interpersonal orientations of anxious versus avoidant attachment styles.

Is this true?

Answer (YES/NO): NO